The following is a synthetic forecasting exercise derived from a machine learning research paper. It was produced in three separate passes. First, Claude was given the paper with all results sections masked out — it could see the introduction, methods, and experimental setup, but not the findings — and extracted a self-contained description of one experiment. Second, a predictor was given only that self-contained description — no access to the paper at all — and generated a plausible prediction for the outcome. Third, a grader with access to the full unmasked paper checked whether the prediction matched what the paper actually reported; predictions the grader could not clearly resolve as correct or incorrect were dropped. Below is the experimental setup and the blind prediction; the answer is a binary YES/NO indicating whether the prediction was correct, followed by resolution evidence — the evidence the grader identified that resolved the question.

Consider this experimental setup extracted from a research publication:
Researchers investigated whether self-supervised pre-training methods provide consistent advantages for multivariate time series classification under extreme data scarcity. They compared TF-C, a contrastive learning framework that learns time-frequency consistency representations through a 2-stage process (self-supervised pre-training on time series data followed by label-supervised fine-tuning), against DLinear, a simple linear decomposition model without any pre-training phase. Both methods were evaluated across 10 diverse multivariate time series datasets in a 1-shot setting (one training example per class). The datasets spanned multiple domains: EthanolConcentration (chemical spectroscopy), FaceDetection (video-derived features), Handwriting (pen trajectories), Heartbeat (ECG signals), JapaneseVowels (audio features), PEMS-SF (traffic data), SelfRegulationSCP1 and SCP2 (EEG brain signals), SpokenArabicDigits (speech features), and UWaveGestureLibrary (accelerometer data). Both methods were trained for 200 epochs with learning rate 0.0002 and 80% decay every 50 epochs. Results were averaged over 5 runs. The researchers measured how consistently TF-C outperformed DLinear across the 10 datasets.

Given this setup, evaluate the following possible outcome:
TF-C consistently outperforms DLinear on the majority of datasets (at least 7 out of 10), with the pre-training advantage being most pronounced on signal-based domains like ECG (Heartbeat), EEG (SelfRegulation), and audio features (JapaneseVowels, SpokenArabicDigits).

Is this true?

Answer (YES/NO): NO